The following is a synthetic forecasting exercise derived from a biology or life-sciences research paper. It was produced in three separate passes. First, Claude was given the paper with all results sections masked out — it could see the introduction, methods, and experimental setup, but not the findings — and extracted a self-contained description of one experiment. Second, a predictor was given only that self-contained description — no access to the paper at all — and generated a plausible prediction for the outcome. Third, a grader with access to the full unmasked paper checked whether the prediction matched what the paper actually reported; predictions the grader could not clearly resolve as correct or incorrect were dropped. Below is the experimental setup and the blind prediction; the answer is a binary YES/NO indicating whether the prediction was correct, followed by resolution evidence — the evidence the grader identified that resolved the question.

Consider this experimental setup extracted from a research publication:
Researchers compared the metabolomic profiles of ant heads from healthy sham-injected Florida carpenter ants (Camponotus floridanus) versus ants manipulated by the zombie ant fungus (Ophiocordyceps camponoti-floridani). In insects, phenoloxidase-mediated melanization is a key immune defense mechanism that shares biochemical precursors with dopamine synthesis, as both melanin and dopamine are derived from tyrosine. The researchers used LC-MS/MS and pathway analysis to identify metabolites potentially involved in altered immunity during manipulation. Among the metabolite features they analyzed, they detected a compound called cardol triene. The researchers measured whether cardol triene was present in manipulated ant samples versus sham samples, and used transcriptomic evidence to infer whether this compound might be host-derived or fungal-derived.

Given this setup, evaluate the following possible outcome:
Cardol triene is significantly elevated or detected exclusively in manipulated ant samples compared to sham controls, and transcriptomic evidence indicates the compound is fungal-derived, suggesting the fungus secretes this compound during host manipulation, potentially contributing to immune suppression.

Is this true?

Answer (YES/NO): NO